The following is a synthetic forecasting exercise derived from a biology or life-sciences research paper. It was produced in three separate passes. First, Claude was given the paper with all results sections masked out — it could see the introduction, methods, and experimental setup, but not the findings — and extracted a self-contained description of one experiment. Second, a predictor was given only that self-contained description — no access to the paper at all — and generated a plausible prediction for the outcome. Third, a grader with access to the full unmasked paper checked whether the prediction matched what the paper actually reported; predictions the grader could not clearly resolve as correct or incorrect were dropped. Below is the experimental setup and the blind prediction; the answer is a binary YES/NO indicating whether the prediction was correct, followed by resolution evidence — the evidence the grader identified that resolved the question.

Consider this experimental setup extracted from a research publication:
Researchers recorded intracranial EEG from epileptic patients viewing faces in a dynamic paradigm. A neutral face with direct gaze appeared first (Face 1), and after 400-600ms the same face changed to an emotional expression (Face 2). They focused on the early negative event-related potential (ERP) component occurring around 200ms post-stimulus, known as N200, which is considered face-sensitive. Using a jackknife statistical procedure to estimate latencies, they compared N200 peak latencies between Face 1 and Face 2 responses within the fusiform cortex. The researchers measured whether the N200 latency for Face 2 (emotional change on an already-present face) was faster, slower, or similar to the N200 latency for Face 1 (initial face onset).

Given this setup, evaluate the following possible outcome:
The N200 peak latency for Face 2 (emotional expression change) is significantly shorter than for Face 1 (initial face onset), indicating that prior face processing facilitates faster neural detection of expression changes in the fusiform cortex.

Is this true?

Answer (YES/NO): NO